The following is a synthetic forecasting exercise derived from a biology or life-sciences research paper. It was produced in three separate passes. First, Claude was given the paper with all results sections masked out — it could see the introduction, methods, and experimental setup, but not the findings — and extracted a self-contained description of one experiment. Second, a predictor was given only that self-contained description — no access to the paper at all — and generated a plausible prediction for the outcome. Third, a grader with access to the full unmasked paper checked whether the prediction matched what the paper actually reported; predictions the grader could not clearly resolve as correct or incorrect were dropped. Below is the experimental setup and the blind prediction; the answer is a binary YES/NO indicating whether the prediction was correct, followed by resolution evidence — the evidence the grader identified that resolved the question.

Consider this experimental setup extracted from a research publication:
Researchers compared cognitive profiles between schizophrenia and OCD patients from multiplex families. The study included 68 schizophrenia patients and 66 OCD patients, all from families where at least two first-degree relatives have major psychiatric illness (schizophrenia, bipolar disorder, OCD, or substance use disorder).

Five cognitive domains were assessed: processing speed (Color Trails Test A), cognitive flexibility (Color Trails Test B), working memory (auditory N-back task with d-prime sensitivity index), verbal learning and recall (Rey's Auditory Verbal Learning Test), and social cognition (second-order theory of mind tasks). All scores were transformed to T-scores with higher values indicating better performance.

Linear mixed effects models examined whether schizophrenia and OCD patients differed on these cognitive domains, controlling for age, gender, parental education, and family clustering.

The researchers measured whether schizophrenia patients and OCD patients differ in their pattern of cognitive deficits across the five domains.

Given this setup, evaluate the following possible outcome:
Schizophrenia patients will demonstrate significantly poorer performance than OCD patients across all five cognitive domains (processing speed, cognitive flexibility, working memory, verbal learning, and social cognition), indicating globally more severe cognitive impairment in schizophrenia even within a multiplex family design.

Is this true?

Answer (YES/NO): NO